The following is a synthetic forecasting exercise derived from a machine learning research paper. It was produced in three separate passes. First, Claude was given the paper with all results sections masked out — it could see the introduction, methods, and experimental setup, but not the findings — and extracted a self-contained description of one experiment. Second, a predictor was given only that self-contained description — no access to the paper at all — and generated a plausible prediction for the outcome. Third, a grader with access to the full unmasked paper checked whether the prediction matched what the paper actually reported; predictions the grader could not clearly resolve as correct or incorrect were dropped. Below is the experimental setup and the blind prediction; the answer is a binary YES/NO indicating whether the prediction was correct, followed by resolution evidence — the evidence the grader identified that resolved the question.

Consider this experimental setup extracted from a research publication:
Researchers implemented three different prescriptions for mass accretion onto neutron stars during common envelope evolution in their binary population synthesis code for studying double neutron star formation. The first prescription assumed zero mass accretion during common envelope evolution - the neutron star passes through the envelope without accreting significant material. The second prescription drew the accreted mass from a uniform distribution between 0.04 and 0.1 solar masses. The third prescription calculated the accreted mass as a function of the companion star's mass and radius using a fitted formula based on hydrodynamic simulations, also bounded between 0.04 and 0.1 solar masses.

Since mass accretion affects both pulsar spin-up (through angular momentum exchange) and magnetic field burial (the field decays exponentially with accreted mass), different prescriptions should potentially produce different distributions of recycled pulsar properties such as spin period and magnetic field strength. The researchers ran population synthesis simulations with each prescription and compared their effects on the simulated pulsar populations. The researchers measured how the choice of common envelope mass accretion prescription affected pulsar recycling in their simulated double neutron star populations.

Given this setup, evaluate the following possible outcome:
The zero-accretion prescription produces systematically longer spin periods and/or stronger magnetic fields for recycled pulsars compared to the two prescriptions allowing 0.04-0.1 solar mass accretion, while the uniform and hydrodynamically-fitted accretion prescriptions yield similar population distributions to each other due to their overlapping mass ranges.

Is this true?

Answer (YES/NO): NO